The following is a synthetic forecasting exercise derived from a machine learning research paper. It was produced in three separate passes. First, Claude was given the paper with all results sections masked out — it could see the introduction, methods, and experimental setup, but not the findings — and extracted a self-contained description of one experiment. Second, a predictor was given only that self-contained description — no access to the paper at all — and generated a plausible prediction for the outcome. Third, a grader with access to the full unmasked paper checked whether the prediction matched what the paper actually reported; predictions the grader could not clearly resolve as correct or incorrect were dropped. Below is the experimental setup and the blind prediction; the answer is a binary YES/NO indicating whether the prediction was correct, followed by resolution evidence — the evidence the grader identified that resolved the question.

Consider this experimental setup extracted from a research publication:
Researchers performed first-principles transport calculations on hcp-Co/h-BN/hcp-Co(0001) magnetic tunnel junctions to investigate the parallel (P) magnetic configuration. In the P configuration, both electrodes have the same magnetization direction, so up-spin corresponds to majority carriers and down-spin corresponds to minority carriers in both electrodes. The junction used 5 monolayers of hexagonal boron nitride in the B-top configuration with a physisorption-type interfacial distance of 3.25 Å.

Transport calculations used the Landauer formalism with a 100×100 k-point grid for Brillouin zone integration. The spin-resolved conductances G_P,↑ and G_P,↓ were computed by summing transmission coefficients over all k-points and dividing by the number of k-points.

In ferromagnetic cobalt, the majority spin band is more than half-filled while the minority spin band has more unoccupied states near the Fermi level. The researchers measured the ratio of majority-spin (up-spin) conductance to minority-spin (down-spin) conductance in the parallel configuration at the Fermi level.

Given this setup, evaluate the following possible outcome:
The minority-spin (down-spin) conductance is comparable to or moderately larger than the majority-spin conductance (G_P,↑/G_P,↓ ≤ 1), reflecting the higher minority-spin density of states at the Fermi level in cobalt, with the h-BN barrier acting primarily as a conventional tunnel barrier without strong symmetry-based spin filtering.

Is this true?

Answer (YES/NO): NO